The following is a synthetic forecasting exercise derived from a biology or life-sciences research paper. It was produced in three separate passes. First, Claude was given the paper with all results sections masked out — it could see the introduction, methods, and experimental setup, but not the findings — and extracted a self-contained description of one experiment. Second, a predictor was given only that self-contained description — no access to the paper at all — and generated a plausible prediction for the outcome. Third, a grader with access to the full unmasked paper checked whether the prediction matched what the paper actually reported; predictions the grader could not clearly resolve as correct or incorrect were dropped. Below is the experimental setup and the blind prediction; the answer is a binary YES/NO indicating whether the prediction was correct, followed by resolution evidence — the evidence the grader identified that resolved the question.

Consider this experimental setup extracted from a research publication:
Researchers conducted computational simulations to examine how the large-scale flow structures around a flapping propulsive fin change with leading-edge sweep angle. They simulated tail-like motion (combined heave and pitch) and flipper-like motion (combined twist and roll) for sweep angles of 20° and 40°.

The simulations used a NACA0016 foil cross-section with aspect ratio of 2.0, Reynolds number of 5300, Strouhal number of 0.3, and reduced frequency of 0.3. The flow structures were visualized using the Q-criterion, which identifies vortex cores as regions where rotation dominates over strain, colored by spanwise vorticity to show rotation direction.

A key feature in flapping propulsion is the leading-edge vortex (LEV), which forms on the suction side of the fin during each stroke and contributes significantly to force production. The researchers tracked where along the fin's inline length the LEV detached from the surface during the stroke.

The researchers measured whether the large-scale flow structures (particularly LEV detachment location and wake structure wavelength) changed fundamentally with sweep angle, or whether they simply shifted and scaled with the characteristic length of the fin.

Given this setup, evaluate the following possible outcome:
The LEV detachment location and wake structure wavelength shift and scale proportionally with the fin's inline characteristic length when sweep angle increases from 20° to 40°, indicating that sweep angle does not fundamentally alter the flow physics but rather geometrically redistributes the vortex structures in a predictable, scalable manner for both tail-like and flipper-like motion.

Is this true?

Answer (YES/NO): YES